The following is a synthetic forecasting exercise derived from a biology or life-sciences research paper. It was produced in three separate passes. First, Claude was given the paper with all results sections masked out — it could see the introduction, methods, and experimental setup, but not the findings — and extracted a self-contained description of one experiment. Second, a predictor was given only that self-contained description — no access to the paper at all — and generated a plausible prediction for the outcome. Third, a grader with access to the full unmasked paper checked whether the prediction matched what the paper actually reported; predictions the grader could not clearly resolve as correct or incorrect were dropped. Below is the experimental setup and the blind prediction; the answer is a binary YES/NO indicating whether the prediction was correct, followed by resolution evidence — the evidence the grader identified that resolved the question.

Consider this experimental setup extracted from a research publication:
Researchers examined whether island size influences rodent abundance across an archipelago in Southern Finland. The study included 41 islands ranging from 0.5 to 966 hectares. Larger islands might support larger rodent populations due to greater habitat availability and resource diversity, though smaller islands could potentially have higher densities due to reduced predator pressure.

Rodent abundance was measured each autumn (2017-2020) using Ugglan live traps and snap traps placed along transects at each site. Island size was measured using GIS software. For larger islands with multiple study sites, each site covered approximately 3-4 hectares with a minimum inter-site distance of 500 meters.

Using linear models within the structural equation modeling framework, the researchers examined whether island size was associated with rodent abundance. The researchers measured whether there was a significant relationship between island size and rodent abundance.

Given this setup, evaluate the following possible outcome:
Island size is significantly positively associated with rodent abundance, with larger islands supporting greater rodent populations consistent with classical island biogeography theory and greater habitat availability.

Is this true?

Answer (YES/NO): NO